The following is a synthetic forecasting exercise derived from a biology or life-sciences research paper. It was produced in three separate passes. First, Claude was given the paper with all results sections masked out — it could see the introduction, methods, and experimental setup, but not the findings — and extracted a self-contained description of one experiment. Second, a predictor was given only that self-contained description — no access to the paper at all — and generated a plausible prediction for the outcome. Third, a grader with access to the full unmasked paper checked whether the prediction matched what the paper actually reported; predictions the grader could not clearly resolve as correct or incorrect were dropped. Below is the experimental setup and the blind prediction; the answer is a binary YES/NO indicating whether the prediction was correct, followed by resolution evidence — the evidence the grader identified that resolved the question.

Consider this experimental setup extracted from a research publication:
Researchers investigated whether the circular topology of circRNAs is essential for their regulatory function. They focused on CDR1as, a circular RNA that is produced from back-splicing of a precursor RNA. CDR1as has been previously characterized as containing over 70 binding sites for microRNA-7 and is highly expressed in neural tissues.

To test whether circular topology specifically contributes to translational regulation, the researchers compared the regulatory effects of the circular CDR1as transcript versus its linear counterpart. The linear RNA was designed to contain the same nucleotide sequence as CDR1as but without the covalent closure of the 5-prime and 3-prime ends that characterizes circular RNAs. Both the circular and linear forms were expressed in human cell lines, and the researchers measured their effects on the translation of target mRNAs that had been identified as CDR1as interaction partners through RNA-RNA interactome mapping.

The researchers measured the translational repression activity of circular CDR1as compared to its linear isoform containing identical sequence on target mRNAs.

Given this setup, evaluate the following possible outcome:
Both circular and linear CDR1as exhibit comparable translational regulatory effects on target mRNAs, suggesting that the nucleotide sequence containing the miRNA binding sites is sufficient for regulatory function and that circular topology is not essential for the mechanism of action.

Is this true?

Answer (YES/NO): NO